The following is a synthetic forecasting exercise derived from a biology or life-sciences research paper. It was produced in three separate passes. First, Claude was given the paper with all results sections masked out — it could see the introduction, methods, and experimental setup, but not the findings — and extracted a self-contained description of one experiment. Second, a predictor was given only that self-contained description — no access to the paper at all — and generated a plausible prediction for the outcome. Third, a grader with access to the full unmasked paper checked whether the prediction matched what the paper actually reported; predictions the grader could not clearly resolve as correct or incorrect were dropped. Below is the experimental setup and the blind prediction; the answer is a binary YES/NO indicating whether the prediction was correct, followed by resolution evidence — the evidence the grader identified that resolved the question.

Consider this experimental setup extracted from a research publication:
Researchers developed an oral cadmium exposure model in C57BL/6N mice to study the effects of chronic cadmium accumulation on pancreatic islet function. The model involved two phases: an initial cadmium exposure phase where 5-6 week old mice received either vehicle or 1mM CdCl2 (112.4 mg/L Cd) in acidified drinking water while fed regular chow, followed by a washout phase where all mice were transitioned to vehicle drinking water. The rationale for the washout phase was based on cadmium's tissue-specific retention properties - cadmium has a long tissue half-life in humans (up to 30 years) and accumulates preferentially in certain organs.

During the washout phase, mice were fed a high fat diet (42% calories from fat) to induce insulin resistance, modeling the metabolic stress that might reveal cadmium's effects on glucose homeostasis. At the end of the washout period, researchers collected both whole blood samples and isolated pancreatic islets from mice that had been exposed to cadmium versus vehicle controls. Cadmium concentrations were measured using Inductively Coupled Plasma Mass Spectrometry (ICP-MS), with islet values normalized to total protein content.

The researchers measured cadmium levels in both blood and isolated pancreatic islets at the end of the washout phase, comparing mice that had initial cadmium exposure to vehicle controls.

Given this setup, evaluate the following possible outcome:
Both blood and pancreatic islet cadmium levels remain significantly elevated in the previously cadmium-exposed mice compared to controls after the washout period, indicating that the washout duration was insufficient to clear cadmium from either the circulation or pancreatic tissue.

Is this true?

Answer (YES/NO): NO